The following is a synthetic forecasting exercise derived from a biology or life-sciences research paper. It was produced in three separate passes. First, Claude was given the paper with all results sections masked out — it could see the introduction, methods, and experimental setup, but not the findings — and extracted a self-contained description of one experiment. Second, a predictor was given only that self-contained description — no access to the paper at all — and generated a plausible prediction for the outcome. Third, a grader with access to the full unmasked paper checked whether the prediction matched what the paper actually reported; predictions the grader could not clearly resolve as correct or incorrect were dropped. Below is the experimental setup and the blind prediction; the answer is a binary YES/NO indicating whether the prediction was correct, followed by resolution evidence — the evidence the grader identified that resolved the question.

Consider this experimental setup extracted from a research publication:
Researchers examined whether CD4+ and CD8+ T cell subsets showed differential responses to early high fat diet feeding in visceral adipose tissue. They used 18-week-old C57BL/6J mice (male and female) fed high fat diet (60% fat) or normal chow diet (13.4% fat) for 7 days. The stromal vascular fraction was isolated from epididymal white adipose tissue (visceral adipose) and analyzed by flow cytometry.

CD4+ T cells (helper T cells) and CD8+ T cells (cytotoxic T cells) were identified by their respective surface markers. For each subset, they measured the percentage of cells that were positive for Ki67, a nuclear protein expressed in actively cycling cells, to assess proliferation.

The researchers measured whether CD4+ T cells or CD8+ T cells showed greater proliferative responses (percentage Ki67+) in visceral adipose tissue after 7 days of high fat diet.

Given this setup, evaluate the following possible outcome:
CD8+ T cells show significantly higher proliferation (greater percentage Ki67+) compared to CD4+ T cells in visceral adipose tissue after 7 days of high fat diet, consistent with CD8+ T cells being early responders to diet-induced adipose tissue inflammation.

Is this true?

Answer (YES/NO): NO